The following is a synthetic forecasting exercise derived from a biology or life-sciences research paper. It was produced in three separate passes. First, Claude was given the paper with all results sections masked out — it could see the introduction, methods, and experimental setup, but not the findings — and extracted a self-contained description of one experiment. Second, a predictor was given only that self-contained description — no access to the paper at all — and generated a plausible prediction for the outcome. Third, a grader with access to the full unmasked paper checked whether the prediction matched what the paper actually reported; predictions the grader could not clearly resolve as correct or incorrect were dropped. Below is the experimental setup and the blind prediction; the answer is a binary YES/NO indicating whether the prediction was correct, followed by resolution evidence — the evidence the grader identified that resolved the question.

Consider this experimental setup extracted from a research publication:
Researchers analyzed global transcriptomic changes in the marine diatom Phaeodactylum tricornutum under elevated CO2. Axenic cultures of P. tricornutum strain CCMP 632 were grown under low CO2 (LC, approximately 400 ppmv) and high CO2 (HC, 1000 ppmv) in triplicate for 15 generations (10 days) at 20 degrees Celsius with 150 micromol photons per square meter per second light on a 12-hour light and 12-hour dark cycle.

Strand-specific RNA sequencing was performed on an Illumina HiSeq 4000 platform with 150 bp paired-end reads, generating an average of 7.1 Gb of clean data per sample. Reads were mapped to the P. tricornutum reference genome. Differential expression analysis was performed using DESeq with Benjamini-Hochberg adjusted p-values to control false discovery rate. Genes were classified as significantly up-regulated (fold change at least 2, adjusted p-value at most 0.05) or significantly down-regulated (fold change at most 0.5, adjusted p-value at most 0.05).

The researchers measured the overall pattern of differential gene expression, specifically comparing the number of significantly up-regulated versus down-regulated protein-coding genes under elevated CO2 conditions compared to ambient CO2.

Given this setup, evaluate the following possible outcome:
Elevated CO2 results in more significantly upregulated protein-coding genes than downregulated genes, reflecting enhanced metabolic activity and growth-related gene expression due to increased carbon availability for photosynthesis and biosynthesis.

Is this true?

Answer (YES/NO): NO